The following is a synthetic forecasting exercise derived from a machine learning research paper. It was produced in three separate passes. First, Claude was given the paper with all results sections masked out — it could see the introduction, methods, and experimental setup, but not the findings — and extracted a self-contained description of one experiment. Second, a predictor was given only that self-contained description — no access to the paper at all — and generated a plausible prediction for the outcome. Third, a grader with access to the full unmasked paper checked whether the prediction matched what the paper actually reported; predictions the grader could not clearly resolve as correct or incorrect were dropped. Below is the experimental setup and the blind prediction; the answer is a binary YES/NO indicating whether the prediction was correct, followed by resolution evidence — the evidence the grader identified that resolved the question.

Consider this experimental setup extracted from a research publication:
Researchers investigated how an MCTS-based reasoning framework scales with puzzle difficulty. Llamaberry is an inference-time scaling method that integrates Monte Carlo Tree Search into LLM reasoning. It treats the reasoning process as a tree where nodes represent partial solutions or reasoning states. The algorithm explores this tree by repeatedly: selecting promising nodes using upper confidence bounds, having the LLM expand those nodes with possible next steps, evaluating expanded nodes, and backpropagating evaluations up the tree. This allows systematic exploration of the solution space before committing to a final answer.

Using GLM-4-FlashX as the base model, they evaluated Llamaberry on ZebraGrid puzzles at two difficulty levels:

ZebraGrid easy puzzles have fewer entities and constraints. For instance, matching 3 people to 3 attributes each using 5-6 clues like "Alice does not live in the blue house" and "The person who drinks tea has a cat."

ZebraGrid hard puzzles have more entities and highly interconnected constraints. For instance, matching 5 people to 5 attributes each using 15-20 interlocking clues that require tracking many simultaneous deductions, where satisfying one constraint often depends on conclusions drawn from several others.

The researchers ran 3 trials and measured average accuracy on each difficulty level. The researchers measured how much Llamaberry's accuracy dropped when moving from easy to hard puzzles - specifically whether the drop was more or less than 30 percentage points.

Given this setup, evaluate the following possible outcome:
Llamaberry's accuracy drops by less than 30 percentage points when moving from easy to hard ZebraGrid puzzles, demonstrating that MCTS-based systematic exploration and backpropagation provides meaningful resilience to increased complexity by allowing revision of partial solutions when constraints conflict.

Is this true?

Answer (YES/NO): NO